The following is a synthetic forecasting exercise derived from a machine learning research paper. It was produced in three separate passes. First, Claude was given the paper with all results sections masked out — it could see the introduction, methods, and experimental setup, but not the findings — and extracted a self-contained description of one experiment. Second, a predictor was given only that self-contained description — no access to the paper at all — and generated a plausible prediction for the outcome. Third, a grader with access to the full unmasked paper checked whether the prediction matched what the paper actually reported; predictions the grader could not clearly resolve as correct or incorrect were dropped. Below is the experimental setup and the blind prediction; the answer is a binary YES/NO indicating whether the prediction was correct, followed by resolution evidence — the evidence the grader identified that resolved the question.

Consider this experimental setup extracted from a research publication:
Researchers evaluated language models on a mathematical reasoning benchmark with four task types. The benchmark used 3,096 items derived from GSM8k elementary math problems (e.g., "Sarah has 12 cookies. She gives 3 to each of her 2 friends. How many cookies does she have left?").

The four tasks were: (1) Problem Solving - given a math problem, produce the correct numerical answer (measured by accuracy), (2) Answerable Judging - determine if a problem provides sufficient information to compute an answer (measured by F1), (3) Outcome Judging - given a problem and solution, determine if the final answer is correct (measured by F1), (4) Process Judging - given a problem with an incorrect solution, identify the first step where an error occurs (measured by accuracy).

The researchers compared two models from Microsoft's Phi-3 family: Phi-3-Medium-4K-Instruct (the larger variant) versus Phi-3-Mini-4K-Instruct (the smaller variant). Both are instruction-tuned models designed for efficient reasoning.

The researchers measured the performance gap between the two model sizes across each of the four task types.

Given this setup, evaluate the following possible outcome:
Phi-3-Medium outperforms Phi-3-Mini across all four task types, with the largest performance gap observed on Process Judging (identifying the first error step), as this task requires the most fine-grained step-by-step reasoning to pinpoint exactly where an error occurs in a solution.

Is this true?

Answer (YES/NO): NO